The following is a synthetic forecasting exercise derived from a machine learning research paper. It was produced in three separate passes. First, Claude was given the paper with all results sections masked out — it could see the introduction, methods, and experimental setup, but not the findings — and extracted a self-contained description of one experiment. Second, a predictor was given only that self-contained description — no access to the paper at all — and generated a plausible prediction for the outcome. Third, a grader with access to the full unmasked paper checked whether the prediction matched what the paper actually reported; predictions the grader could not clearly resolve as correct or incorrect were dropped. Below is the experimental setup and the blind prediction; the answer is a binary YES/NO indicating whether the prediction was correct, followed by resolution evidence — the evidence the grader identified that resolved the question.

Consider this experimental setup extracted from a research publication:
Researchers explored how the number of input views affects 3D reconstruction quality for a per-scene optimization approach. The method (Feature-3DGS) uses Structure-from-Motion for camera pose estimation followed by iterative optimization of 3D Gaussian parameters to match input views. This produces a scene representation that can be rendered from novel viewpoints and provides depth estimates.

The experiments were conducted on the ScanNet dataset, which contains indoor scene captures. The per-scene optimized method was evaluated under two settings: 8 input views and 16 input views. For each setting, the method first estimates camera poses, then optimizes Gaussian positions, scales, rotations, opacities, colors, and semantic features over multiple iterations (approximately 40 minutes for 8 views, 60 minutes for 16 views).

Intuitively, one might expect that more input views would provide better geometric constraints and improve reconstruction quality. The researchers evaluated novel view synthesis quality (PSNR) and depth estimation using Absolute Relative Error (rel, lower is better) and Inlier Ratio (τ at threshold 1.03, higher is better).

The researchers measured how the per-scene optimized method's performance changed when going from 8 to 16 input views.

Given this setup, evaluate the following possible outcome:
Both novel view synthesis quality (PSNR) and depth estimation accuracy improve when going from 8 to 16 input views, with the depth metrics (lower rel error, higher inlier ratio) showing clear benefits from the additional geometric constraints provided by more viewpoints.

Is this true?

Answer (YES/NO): NO